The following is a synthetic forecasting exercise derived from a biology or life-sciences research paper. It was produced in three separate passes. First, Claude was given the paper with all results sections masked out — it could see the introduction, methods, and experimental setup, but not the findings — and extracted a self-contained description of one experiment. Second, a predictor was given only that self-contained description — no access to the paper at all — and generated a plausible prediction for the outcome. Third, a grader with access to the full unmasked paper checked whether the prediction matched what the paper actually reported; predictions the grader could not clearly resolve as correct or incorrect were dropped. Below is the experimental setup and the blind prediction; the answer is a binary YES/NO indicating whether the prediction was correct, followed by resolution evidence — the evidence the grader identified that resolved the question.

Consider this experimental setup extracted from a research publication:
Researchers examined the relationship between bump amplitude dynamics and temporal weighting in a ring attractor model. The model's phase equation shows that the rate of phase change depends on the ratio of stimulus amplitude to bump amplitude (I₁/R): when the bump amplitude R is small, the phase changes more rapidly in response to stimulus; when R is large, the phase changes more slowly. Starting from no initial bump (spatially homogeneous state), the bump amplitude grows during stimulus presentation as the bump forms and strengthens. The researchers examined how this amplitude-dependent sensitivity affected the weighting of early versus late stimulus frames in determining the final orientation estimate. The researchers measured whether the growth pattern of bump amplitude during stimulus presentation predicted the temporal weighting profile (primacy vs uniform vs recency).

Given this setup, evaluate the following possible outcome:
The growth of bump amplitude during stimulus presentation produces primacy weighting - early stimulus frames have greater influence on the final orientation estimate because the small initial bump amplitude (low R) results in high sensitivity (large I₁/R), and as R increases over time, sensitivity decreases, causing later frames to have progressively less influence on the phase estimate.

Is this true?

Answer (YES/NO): NO